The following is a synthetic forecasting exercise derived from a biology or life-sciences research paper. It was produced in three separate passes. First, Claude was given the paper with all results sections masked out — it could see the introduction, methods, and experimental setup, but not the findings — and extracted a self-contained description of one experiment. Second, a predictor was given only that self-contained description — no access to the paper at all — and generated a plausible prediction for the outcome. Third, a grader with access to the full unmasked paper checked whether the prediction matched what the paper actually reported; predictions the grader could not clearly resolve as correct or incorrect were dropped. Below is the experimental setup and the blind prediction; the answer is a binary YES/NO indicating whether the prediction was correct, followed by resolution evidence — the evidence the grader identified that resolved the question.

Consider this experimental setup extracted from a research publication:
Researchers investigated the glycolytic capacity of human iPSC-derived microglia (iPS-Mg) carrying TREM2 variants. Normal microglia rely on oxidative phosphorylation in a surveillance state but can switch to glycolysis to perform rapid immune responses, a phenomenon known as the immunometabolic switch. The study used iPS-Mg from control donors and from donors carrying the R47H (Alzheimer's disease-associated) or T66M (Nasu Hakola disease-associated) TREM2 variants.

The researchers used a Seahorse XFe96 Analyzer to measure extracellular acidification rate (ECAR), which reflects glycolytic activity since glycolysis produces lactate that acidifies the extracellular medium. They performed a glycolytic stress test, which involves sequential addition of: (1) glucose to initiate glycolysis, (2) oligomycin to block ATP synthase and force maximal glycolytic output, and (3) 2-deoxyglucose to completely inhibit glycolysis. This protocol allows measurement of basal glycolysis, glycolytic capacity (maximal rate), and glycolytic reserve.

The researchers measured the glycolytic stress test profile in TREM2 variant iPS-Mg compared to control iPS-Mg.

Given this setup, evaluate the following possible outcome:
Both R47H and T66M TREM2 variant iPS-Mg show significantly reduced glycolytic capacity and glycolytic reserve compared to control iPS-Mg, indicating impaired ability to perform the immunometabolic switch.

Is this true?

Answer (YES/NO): YES